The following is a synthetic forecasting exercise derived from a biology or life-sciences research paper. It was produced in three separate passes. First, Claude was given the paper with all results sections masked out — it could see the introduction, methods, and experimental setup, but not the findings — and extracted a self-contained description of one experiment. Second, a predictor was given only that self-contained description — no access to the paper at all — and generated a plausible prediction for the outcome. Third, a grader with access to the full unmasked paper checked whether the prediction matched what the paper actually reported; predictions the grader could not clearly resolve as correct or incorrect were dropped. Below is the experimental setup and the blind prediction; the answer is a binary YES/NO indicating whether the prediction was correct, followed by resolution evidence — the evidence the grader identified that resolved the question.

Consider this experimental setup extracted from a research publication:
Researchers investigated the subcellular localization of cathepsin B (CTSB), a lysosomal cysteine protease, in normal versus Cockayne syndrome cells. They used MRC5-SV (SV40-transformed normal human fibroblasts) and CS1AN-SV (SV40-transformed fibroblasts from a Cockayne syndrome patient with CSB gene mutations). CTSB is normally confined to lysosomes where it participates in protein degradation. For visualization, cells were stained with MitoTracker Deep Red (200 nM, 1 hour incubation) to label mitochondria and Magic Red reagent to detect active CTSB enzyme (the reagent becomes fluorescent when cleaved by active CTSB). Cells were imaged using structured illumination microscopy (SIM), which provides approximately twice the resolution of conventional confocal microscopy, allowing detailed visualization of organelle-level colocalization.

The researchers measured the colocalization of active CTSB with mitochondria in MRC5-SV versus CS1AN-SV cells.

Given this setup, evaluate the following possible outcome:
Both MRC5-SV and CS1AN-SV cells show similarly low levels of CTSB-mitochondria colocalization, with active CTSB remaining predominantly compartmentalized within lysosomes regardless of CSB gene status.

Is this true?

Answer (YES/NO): NO